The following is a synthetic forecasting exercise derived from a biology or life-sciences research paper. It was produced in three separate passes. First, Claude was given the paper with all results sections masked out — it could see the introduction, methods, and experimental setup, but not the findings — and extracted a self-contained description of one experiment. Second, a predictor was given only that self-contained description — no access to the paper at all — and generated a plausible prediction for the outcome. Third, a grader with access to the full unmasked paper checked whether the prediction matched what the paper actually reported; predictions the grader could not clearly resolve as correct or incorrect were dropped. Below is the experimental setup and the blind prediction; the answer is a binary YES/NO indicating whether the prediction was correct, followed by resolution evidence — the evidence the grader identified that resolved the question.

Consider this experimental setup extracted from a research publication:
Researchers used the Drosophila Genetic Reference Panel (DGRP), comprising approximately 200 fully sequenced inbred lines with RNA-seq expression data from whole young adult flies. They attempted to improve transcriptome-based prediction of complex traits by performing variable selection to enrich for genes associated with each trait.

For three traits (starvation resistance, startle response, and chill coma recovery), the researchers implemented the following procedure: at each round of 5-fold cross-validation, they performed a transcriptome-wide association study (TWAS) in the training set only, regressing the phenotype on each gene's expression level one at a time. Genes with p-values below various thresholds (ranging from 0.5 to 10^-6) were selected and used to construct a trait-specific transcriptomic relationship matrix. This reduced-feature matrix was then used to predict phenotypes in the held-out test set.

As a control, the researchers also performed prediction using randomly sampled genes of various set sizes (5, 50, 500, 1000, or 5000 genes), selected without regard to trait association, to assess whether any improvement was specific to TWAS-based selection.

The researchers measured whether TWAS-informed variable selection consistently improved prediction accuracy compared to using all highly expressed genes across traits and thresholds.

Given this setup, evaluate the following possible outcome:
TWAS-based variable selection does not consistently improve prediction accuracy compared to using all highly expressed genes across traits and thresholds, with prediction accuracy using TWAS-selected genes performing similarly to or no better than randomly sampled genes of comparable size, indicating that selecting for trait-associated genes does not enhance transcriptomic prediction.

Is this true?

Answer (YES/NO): YES